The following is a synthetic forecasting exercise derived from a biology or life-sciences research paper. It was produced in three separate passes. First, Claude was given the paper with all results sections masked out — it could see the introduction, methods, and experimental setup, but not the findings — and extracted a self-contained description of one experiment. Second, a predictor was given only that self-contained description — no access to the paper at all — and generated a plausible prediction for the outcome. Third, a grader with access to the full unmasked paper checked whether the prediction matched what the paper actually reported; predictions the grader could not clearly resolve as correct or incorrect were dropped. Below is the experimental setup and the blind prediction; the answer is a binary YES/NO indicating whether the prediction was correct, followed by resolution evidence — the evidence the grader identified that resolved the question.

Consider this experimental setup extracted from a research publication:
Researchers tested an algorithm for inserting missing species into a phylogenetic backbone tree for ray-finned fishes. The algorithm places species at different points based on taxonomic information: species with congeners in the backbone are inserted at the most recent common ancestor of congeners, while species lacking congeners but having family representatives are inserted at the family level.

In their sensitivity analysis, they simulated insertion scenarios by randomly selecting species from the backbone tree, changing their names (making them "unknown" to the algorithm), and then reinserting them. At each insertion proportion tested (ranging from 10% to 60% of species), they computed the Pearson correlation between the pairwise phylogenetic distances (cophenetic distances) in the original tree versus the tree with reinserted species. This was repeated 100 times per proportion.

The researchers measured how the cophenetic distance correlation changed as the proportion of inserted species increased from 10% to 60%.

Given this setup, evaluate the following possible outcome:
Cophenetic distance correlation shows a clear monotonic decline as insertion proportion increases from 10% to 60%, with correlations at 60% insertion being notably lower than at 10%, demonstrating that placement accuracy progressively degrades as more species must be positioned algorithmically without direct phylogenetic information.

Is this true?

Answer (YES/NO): NO